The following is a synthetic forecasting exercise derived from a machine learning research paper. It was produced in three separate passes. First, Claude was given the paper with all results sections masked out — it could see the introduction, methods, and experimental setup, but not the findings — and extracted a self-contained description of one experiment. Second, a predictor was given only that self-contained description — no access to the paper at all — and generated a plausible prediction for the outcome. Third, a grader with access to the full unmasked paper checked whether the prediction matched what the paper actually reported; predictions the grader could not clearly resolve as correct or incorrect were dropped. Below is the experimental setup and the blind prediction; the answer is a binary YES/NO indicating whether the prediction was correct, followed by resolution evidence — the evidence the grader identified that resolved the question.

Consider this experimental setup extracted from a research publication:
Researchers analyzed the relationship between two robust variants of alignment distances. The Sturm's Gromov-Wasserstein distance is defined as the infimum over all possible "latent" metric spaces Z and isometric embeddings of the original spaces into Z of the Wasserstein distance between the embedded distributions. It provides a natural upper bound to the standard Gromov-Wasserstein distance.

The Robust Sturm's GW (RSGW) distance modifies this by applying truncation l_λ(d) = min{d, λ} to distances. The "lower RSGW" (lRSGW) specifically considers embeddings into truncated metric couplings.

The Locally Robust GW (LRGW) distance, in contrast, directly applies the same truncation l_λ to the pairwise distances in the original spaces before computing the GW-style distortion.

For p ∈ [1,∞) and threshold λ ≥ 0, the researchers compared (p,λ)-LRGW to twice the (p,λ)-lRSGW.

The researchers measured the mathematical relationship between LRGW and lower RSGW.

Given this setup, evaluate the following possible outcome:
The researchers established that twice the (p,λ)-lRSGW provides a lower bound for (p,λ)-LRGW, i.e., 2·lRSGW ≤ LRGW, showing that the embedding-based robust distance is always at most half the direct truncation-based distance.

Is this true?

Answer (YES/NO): NO